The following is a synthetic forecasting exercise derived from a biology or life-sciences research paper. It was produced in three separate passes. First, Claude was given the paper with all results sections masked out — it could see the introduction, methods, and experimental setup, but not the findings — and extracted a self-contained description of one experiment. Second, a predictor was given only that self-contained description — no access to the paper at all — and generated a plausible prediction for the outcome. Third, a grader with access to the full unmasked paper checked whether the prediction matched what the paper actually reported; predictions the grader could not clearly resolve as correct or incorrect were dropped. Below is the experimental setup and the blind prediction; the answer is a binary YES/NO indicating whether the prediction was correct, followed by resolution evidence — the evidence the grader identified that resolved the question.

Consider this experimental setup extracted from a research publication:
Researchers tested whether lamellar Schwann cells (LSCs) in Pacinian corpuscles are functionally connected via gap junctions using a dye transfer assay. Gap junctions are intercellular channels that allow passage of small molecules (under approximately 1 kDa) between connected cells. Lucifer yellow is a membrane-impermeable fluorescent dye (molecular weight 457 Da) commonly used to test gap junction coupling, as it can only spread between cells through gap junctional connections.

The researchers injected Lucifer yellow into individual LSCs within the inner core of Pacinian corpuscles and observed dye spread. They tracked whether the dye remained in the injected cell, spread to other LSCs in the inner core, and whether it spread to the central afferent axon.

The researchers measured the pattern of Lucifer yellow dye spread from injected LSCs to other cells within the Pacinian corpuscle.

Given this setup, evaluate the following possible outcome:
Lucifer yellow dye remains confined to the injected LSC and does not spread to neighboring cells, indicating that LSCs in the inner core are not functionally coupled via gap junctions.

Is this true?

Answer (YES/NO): NO